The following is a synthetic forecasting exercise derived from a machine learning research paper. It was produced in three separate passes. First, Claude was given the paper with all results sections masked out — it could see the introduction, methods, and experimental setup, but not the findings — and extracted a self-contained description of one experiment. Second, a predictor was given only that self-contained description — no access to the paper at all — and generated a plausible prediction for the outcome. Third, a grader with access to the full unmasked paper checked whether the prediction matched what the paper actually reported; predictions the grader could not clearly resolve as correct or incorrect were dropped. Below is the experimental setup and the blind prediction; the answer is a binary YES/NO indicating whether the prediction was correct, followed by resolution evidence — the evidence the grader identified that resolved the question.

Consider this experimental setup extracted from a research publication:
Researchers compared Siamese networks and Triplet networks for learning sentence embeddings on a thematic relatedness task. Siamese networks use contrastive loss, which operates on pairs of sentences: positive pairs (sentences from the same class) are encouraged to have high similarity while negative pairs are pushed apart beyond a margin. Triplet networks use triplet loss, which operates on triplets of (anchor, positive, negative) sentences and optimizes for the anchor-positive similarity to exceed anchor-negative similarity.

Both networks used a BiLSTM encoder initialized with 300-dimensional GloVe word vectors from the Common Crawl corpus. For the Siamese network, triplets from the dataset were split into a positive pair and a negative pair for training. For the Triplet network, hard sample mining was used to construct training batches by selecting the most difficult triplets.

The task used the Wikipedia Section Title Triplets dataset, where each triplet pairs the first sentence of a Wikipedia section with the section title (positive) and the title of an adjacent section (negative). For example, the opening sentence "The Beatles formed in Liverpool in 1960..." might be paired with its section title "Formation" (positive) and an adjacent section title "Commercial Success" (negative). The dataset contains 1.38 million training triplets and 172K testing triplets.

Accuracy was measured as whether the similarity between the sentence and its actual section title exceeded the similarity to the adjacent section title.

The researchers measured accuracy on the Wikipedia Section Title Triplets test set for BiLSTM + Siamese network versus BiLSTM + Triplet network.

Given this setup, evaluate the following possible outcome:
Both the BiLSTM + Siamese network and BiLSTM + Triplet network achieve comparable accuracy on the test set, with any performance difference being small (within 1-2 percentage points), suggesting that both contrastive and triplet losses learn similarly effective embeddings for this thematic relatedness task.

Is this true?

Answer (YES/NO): YES